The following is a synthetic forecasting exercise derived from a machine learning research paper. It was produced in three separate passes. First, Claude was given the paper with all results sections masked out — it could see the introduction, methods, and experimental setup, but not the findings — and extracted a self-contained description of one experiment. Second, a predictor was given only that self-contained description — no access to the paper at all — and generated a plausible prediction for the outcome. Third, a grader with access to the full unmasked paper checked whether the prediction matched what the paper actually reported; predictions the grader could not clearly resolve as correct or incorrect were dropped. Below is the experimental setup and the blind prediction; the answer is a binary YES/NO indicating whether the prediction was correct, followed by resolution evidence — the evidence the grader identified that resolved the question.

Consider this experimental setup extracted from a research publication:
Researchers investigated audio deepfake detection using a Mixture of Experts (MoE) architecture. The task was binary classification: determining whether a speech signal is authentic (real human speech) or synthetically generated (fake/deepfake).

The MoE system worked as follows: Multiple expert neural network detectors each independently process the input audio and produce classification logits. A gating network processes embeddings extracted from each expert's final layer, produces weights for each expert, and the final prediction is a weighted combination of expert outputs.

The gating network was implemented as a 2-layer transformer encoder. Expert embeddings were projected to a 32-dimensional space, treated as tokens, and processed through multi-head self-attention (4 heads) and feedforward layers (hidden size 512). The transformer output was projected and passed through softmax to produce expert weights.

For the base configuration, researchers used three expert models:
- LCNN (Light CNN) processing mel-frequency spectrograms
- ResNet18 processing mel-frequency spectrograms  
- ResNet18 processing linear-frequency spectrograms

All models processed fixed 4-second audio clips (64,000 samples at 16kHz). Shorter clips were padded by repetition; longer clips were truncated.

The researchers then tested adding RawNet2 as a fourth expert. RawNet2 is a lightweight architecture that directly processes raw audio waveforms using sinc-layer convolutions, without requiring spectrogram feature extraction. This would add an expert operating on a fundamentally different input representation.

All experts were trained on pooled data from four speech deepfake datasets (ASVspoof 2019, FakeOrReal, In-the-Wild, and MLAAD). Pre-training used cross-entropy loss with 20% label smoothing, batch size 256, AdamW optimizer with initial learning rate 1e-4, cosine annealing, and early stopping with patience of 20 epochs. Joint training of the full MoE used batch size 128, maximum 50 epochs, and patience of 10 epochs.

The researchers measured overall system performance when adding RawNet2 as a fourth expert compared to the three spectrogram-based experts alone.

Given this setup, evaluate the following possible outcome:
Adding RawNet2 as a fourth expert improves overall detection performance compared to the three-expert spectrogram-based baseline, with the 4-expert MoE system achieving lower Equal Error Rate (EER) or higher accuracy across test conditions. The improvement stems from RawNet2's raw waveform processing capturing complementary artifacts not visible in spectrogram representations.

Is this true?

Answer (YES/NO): NO